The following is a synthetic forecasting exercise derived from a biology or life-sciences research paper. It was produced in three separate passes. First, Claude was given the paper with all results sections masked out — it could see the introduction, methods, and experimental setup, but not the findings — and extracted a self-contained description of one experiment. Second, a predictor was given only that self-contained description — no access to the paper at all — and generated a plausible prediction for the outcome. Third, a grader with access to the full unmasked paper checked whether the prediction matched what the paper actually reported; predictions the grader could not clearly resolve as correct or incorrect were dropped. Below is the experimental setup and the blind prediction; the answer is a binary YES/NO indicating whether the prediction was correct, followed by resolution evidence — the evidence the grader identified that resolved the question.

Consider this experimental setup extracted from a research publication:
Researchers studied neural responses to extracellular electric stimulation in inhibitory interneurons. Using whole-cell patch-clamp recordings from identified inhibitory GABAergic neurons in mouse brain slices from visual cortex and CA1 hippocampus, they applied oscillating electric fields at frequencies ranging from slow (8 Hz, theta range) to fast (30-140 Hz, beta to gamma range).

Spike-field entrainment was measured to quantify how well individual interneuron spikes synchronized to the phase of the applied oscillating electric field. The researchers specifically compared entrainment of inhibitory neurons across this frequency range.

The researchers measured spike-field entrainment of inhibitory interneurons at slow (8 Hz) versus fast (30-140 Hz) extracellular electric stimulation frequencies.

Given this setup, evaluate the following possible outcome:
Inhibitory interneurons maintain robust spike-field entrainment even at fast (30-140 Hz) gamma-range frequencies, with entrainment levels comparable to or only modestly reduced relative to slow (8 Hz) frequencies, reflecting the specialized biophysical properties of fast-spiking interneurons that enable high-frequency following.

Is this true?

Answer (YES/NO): NO